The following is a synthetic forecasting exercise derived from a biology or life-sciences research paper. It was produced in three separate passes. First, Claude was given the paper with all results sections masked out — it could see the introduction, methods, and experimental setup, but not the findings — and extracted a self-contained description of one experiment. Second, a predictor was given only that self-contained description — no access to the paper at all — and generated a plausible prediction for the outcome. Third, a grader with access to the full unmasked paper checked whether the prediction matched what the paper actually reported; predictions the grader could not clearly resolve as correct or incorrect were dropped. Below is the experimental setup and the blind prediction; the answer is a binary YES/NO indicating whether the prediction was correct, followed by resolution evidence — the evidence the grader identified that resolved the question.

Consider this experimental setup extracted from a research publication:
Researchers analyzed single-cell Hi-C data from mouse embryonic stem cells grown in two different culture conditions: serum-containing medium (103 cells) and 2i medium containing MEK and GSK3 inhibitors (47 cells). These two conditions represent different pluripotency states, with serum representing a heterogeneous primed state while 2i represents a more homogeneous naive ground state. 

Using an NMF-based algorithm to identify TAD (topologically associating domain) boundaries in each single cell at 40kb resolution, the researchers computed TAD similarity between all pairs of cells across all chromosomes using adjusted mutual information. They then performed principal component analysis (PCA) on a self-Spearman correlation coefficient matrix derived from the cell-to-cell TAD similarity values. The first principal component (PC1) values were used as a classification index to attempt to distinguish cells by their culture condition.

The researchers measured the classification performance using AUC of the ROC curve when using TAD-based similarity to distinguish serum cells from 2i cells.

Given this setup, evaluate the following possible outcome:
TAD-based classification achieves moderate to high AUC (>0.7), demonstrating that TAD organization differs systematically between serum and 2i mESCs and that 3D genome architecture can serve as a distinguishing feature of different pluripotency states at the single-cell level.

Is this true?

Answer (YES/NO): NO